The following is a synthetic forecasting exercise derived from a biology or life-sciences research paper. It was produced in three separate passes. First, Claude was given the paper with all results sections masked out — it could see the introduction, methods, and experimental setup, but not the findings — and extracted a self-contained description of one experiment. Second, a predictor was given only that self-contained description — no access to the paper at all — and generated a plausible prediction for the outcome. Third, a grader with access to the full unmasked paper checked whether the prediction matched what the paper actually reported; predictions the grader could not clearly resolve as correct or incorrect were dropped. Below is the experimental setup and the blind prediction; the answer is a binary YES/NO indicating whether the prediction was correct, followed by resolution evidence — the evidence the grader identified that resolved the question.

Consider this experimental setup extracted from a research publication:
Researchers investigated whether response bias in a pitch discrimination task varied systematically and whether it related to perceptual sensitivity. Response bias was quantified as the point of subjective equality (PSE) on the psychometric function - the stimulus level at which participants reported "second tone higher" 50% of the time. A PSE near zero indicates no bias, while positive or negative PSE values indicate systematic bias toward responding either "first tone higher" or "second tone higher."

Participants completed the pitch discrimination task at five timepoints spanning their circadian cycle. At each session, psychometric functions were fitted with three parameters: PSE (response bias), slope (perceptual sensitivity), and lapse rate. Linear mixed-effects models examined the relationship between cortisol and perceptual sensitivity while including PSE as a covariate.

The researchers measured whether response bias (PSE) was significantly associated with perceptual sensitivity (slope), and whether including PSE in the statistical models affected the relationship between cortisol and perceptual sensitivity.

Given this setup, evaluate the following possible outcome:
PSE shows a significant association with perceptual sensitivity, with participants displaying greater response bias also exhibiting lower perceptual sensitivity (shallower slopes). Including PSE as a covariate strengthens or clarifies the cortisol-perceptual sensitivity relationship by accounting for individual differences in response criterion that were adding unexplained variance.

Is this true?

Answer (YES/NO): NO